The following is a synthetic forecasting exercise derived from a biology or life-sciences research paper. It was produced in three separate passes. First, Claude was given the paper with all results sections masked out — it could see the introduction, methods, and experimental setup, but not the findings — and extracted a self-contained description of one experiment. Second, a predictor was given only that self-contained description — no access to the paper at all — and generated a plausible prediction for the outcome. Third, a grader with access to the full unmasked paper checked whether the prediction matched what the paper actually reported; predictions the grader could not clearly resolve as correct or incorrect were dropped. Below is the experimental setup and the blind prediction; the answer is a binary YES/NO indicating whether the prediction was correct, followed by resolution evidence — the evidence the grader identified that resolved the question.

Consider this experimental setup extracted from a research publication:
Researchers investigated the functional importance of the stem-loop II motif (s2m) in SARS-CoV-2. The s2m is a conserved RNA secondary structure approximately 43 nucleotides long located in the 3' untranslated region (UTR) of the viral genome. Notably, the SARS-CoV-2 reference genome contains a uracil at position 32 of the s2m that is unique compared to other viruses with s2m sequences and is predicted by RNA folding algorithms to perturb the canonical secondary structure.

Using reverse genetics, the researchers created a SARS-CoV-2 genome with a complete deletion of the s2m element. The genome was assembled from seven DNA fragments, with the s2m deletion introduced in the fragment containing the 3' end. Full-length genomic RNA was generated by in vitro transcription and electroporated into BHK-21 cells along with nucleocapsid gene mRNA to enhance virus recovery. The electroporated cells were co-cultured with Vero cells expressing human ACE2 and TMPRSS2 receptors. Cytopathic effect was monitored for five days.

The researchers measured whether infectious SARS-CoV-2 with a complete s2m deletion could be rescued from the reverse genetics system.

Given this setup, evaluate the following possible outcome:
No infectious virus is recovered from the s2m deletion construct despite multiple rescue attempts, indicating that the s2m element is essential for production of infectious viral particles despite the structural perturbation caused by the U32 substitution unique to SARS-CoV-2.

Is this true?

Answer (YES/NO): NO